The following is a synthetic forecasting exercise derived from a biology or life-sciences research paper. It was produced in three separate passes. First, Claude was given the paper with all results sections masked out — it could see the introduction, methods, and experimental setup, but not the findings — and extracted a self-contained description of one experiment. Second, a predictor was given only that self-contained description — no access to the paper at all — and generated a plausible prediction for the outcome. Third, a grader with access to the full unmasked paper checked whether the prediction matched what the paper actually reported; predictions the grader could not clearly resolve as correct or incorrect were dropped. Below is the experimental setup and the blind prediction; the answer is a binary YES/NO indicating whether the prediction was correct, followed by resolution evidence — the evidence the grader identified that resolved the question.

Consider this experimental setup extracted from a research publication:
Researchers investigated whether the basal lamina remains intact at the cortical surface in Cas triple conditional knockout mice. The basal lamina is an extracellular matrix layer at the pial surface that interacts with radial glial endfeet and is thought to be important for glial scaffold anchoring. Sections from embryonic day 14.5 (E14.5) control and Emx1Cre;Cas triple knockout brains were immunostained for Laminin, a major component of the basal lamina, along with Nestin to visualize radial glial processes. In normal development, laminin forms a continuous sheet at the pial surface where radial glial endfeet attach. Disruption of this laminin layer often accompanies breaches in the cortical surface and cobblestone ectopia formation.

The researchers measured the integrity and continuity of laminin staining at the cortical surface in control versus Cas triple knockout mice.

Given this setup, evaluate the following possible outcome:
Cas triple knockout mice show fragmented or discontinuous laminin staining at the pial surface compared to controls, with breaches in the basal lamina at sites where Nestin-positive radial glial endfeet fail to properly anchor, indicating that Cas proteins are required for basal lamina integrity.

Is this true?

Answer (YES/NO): YES